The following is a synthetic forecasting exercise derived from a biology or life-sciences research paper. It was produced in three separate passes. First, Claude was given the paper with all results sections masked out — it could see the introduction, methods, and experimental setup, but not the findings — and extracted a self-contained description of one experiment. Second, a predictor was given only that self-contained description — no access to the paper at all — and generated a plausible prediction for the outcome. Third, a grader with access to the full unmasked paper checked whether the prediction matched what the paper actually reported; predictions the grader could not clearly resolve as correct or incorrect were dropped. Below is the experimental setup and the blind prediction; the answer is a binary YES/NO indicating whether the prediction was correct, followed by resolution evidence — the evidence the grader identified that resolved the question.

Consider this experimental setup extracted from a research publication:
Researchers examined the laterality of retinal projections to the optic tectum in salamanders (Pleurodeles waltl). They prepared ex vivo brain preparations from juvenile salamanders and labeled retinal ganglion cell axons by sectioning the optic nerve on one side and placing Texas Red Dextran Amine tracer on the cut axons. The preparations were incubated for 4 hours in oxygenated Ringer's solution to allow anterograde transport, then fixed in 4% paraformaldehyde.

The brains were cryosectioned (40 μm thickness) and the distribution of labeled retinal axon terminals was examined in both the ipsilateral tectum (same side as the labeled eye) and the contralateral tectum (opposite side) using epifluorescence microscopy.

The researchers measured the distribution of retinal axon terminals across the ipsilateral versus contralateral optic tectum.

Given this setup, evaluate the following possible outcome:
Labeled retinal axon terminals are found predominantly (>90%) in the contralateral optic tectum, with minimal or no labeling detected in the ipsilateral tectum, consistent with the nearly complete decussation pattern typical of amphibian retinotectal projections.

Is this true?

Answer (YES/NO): YES